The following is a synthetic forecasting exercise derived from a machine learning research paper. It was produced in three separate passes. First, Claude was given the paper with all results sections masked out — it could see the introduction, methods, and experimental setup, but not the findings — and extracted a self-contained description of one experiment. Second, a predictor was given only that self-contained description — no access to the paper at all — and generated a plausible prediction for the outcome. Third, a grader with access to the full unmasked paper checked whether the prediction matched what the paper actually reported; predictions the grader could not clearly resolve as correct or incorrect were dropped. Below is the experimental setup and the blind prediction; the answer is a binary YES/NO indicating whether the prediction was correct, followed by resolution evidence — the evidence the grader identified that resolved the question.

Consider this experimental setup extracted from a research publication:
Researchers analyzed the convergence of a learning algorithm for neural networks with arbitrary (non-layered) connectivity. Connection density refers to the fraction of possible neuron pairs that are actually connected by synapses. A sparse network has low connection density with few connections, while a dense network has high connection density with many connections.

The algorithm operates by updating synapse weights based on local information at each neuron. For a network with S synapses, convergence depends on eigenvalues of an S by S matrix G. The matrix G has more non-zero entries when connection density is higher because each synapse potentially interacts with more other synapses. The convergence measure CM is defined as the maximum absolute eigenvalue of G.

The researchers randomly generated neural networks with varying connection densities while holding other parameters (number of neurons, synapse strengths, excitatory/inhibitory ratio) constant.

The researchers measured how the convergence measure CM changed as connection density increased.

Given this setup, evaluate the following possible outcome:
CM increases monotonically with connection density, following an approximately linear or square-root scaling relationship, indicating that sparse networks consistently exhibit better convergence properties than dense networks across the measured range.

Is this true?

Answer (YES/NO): YES